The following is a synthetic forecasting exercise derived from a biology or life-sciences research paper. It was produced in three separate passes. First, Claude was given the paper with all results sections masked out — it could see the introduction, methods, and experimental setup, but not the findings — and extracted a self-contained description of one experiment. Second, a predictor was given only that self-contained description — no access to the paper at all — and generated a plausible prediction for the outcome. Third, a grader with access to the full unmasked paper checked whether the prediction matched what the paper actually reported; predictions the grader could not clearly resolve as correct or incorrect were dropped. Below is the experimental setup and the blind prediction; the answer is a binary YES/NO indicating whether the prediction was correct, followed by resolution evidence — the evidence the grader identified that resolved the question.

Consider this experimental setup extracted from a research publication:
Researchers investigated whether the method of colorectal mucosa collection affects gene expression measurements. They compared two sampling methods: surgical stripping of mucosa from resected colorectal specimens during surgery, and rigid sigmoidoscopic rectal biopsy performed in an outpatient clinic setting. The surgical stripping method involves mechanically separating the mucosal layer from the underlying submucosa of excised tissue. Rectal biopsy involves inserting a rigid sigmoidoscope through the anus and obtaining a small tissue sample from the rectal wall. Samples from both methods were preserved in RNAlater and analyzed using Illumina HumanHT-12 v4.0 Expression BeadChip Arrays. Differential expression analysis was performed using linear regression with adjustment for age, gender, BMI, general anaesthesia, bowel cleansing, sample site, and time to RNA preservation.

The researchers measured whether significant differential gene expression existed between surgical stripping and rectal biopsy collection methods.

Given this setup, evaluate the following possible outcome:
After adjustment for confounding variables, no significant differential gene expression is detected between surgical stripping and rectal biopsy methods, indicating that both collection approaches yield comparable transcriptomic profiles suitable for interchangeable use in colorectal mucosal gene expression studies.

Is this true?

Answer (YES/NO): NO